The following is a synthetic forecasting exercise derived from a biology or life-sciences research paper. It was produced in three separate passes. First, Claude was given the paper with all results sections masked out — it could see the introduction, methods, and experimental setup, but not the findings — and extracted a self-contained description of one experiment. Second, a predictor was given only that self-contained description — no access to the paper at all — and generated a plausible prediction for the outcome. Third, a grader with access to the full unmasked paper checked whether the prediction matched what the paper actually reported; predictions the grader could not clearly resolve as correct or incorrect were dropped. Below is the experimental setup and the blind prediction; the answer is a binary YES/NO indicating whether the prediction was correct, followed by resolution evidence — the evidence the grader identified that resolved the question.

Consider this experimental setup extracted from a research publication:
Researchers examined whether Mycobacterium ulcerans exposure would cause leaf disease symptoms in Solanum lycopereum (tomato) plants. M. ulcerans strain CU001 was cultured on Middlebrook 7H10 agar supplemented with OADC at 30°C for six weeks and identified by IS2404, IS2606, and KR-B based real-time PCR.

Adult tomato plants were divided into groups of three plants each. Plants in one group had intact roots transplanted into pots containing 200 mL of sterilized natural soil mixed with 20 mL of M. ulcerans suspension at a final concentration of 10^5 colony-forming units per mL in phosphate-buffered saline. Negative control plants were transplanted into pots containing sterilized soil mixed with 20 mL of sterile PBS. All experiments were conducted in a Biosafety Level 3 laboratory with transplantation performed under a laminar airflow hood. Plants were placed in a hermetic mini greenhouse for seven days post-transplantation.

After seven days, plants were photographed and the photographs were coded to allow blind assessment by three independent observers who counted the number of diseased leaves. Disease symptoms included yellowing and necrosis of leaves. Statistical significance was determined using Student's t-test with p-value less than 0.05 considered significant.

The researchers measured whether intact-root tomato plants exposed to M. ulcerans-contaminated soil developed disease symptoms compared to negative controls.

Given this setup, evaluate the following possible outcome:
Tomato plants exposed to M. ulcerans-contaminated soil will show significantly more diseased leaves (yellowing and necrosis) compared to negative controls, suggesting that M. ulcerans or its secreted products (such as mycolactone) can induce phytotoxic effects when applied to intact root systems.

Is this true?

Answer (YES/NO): NO